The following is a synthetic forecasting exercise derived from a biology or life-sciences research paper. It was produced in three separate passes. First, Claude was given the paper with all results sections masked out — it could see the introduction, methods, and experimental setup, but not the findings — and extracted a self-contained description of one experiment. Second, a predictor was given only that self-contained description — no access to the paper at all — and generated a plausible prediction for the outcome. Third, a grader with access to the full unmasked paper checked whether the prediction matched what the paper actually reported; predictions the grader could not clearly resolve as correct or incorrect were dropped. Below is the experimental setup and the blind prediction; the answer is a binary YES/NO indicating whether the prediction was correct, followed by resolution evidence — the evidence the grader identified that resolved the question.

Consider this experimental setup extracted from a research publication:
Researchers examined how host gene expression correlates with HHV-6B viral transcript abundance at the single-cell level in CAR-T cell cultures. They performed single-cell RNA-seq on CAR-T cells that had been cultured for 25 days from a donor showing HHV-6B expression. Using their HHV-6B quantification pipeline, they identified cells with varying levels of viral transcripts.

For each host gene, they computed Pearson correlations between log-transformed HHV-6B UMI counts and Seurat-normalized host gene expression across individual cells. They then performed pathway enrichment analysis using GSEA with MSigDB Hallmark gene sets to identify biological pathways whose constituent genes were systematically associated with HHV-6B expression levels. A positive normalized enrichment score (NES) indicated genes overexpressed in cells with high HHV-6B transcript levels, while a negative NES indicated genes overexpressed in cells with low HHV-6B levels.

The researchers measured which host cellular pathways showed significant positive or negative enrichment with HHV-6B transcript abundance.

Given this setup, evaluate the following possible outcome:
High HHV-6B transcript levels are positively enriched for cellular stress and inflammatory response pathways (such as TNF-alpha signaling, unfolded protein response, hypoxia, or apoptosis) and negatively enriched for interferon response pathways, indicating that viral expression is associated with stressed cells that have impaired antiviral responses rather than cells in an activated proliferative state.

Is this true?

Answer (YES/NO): NO